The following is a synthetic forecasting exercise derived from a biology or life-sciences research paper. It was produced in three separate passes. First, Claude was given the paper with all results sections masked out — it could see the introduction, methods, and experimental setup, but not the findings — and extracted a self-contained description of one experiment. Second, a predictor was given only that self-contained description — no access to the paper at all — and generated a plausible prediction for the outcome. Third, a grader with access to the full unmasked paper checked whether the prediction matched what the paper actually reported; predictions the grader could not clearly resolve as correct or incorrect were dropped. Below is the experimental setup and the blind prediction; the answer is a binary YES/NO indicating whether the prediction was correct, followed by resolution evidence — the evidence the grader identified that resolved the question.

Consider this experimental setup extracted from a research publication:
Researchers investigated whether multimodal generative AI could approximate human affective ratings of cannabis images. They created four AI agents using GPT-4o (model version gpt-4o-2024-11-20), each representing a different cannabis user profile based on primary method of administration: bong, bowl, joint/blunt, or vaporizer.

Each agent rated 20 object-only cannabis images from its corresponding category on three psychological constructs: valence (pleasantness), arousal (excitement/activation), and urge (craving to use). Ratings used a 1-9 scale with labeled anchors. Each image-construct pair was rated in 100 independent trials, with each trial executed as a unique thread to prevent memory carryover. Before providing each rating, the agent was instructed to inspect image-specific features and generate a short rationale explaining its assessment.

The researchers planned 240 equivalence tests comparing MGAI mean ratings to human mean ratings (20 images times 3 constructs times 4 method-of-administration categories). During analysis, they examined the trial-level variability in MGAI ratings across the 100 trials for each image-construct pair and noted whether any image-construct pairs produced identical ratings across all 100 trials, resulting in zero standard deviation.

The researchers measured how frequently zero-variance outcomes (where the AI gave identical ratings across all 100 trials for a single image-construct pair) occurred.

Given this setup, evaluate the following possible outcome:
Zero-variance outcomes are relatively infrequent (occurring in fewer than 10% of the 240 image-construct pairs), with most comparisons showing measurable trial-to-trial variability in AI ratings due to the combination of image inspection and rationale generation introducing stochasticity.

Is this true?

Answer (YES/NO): YES